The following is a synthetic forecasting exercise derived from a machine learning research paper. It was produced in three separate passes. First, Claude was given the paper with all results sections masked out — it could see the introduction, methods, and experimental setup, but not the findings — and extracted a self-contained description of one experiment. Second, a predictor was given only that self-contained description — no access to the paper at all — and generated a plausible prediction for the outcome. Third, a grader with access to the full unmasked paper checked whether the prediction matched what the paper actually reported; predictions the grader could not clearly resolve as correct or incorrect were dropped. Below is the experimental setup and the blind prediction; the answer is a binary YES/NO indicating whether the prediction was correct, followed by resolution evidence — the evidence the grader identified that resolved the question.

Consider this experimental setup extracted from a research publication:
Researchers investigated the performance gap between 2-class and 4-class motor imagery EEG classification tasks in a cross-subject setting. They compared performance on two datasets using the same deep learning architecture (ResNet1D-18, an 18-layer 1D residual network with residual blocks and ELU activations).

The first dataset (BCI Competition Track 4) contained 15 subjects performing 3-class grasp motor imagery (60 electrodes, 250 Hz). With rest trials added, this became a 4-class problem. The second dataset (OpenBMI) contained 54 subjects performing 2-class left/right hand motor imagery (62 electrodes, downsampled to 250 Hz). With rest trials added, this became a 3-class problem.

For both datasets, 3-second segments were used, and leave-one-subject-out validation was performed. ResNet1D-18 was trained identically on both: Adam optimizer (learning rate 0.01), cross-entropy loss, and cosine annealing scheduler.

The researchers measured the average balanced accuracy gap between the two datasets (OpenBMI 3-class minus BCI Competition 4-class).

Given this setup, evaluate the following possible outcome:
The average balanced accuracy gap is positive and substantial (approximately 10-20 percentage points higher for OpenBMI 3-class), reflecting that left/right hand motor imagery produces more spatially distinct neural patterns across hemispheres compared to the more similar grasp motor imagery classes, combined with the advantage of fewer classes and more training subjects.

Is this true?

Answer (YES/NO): NO